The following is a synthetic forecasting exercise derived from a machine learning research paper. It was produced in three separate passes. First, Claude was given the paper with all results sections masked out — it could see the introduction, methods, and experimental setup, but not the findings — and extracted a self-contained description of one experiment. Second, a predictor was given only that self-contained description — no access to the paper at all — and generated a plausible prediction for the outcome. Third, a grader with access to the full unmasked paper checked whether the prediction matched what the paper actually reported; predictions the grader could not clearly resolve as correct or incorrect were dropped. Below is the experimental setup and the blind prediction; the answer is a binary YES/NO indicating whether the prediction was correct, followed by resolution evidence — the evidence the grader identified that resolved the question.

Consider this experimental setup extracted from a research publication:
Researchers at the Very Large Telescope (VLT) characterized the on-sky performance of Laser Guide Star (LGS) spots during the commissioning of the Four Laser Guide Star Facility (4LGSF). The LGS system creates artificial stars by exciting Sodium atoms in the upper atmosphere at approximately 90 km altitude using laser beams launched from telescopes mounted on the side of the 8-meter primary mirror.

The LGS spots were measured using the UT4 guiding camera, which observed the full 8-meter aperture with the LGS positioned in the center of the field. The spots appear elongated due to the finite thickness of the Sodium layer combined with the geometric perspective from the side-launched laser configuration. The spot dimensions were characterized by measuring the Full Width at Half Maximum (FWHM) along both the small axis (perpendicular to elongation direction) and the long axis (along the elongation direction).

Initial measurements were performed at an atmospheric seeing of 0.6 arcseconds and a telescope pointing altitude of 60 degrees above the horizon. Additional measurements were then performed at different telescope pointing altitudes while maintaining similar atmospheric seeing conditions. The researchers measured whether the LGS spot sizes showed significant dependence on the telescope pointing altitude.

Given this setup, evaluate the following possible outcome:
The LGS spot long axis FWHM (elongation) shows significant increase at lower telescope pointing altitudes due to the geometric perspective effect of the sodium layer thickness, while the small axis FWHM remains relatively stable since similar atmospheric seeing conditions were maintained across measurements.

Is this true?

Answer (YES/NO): NO